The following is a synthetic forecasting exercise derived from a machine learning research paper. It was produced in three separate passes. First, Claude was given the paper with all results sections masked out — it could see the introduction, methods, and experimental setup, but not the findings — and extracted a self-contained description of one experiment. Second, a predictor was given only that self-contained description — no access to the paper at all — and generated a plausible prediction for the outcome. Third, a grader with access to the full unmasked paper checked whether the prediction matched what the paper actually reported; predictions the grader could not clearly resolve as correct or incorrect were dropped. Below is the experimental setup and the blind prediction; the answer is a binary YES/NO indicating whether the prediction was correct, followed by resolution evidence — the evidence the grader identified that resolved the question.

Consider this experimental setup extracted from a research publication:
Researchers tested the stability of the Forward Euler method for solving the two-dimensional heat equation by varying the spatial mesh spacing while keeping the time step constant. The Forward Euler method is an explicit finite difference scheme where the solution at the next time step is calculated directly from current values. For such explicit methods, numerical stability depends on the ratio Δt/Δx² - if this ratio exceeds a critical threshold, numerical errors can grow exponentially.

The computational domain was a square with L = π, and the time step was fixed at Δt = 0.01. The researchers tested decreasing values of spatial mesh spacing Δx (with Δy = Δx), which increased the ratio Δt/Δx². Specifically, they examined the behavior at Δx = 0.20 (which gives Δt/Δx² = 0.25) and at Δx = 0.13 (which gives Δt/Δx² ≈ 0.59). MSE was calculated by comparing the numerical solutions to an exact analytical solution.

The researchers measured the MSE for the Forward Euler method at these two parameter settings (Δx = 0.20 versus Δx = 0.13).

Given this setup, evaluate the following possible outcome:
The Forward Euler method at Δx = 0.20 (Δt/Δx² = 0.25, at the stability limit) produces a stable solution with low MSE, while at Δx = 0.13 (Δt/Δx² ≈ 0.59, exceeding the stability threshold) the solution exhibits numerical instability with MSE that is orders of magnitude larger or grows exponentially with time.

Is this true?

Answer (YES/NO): YES